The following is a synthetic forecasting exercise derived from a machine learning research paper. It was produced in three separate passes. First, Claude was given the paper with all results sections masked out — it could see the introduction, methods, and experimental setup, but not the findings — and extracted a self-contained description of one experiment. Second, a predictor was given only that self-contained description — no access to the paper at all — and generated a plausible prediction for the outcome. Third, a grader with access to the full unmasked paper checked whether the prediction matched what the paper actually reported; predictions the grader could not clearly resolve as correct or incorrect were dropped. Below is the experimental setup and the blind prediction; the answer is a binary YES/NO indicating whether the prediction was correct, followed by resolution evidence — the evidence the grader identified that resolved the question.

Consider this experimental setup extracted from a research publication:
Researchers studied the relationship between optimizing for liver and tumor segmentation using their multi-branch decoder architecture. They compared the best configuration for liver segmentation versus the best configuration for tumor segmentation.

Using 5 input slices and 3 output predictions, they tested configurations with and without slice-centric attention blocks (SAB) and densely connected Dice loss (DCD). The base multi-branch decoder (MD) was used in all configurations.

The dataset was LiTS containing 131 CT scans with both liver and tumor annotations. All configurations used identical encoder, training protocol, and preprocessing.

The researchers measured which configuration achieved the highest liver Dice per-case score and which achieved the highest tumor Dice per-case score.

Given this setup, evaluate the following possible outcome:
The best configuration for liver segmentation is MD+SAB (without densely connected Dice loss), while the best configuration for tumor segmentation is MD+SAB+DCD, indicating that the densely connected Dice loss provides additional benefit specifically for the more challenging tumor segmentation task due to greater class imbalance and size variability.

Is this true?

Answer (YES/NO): NO